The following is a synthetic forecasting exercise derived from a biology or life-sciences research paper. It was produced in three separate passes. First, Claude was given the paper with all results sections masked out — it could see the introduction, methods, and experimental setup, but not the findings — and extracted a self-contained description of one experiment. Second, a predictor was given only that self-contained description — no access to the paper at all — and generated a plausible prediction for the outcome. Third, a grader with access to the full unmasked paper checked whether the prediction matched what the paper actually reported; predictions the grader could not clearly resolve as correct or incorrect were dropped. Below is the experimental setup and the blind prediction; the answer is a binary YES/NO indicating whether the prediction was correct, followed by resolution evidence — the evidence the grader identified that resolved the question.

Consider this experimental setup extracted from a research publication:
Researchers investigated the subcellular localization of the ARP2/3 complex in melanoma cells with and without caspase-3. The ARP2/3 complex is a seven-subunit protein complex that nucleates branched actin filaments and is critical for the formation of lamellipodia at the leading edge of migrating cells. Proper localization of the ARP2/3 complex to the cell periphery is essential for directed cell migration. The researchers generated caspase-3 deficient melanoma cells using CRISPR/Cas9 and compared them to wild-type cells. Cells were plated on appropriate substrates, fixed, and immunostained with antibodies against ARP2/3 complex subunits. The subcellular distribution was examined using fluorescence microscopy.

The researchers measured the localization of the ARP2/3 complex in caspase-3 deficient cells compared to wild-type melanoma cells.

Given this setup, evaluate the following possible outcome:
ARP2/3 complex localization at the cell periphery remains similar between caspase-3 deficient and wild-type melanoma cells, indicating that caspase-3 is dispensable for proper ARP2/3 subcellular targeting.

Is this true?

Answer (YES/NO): NO